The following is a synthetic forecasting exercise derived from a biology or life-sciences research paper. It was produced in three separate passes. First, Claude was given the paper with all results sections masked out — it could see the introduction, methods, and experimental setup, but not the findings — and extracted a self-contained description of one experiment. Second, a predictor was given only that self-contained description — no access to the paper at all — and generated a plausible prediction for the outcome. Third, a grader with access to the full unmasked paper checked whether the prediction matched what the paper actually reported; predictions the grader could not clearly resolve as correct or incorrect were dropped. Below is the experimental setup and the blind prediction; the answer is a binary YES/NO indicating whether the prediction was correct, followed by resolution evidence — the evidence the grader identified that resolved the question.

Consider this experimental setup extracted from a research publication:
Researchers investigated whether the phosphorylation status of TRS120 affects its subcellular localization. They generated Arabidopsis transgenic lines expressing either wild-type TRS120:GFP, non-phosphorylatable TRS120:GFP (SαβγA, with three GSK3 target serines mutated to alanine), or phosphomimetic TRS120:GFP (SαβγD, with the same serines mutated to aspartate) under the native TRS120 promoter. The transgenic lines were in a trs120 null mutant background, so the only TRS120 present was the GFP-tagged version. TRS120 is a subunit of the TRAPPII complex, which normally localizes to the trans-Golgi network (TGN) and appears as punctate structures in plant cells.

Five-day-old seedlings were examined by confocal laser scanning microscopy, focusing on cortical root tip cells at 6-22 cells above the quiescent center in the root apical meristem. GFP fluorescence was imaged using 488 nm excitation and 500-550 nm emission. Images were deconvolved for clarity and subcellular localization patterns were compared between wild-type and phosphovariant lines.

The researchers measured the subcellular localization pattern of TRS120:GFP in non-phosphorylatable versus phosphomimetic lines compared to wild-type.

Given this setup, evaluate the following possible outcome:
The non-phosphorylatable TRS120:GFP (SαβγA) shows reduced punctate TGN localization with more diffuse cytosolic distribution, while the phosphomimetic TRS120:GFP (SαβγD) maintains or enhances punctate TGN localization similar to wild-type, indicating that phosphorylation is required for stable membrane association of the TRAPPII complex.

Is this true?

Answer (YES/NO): NO